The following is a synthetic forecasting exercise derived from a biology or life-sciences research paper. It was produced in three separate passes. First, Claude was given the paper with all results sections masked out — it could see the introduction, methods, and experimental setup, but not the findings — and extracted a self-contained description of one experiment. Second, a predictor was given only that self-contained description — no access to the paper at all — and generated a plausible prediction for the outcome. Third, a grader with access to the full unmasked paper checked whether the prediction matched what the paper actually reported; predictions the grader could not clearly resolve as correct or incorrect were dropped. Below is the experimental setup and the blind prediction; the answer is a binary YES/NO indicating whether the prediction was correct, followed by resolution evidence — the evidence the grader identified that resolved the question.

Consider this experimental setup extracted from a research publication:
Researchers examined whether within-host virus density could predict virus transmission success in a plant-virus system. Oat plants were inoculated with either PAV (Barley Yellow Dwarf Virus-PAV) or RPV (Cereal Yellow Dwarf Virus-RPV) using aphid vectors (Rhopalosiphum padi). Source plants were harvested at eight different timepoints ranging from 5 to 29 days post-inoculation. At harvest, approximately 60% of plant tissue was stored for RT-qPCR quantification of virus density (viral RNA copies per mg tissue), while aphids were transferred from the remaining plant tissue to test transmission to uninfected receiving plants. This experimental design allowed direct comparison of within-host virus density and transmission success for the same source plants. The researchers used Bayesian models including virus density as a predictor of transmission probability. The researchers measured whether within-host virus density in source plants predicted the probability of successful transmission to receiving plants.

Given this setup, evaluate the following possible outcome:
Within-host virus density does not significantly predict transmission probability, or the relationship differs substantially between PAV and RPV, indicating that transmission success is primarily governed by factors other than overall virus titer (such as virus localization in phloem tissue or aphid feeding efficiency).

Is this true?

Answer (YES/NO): YES